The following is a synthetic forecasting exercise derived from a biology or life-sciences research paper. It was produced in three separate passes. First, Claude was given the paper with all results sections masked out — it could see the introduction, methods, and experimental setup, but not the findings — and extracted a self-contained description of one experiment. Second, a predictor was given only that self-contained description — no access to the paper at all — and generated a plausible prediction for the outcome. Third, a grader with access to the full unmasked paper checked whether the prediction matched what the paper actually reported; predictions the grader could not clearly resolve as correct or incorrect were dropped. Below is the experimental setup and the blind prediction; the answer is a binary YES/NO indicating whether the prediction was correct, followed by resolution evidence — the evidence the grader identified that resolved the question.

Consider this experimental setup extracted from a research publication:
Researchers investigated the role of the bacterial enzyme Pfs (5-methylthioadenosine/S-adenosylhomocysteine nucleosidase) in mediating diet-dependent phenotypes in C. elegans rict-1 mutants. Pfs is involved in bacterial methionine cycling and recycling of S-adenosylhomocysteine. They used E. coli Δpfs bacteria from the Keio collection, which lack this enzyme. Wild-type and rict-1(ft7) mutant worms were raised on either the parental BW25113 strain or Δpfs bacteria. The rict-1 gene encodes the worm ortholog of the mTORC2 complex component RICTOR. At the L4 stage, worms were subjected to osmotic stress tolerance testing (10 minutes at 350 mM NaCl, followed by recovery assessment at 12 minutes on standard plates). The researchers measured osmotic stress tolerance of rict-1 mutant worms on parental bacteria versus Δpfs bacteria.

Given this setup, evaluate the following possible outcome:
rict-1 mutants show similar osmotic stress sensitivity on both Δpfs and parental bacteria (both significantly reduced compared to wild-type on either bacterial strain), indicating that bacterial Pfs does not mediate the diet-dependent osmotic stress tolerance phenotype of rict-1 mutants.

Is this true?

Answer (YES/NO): NO